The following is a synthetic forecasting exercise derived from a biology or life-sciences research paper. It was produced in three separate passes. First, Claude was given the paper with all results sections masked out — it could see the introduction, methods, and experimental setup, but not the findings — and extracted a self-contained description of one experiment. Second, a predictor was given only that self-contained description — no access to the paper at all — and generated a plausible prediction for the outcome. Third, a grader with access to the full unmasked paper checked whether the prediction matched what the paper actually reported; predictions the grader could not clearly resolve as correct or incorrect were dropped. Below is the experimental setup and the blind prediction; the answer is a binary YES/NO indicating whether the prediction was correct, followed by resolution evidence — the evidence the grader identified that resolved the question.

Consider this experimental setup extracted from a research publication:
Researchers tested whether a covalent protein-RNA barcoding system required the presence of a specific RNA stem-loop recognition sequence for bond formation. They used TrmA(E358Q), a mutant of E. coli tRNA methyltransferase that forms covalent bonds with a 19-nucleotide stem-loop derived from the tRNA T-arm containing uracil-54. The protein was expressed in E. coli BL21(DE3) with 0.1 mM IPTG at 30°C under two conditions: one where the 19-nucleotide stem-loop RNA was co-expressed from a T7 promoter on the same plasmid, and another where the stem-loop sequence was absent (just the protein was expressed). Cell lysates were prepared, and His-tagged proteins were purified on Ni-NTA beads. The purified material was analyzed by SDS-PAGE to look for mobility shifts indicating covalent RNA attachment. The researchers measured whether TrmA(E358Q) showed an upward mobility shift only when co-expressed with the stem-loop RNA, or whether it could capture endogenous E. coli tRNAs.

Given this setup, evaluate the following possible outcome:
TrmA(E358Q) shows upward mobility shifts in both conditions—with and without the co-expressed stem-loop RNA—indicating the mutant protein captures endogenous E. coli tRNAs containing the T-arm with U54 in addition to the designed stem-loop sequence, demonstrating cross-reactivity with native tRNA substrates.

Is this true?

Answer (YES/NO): YES